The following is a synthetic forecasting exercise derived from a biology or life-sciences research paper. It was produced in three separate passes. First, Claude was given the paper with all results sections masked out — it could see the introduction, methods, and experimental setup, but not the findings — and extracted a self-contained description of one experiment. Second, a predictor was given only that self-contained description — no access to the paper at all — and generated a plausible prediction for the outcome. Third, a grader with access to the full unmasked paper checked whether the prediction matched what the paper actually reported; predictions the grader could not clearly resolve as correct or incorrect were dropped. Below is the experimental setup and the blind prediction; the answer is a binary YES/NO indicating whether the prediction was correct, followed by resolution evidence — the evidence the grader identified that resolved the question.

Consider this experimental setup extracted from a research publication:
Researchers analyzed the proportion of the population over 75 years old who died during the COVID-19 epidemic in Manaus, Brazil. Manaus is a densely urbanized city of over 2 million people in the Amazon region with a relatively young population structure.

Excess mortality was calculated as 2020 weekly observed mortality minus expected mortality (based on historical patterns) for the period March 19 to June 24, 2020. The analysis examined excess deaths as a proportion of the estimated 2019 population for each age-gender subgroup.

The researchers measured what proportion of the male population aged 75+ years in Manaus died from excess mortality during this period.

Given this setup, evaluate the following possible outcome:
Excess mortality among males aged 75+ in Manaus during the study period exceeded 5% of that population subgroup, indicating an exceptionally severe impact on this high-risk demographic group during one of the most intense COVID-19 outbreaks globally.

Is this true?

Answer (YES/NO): YES